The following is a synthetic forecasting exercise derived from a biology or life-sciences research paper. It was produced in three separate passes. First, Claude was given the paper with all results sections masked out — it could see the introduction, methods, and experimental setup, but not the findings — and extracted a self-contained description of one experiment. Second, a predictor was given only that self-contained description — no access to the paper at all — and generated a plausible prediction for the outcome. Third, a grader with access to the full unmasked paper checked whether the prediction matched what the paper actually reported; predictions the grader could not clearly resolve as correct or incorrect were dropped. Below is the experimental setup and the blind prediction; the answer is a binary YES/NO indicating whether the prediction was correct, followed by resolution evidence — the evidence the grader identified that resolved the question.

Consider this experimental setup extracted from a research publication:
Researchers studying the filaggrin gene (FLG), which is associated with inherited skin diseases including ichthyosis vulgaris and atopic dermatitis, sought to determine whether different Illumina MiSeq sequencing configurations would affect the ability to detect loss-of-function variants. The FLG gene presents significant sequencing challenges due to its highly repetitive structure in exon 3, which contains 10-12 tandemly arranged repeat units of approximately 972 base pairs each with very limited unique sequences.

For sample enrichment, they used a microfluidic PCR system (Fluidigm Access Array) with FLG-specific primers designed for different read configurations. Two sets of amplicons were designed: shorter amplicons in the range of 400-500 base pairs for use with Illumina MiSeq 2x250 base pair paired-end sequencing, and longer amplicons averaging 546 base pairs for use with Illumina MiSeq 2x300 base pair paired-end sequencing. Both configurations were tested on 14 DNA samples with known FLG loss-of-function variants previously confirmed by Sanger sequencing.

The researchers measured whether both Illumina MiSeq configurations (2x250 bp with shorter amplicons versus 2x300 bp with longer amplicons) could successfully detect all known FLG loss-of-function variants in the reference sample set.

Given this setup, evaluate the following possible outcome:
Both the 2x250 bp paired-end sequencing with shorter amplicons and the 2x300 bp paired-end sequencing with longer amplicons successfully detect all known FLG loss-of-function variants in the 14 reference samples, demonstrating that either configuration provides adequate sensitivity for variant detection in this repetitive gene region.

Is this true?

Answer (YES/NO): YES